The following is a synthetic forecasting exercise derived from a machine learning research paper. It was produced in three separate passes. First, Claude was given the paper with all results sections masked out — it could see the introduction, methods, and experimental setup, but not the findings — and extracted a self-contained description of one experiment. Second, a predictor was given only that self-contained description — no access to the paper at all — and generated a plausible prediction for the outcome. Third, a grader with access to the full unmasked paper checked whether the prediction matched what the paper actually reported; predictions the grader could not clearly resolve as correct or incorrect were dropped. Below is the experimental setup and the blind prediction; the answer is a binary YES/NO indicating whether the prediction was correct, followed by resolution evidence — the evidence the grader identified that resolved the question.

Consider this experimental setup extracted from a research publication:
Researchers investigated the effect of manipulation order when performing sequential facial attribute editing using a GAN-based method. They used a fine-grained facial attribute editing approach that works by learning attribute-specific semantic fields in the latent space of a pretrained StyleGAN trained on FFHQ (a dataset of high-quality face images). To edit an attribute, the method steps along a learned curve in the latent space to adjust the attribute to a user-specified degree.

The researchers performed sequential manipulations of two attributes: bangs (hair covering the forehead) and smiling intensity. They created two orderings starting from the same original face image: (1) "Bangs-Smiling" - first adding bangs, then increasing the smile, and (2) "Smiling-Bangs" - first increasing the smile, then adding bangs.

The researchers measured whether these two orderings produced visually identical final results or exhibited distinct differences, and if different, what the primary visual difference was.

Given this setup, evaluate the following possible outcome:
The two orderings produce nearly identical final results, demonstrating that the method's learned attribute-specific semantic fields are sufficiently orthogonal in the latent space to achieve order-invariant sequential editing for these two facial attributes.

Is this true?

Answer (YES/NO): NO